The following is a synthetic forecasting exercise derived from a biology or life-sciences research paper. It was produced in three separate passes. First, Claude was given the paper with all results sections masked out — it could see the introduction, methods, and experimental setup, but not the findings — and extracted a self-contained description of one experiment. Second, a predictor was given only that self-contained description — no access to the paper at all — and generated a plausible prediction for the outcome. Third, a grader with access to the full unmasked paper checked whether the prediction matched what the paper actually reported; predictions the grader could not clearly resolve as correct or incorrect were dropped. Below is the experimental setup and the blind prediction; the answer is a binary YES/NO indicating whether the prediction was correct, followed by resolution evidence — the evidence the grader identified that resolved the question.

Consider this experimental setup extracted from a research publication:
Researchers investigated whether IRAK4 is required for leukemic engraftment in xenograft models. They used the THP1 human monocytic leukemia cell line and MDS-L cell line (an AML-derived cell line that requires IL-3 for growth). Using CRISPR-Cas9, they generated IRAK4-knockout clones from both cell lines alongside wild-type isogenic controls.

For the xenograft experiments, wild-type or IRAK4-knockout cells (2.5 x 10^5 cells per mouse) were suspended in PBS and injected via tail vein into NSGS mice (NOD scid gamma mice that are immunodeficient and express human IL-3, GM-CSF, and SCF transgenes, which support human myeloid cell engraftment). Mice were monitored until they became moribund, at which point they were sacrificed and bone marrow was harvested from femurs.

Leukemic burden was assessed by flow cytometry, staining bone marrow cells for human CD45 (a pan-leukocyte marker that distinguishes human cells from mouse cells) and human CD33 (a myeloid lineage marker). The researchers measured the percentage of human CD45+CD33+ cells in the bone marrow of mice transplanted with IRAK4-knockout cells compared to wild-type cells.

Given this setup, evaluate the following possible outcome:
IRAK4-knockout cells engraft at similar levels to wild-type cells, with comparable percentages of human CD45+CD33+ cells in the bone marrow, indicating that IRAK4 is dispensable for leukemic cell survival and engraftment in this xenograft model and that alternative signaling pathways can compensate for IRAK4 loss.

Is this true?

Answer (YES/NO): NO